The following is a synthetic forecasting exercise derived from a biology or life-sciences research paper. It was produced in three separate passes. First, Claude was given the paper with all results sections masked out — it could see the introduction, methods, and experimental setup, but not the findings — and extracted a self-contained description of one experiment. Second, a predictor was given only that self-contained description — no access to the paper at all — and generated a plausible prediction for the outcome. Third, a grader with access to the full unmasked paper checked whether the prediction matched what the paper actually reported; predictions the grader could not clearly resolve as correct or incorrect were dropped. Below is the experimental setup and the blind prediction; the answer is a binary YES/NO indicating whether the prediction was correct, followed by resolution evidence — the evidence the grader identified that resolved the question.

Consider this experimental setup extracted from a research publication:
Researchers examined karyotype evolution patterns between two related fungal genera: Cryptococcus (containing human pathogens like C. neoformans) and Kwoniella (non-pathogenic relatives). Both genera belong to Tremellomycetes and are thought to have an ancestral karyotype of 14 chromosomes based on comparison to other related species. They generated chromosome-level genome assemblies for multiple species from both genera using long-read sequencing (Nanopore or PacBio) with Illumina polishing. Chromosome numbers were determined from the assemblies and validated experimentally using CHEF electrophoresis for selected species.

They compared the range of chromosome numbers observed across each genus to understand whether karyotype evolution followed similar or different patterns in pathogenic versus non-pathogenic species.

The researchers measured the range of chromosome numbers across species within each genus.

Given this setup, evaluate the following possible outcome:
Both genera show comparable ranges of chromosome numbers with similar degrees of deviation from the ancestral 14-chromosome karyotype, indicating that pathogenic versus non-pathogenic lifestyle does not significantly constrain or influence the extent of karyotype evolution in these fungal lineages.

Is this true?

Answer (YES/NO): NO